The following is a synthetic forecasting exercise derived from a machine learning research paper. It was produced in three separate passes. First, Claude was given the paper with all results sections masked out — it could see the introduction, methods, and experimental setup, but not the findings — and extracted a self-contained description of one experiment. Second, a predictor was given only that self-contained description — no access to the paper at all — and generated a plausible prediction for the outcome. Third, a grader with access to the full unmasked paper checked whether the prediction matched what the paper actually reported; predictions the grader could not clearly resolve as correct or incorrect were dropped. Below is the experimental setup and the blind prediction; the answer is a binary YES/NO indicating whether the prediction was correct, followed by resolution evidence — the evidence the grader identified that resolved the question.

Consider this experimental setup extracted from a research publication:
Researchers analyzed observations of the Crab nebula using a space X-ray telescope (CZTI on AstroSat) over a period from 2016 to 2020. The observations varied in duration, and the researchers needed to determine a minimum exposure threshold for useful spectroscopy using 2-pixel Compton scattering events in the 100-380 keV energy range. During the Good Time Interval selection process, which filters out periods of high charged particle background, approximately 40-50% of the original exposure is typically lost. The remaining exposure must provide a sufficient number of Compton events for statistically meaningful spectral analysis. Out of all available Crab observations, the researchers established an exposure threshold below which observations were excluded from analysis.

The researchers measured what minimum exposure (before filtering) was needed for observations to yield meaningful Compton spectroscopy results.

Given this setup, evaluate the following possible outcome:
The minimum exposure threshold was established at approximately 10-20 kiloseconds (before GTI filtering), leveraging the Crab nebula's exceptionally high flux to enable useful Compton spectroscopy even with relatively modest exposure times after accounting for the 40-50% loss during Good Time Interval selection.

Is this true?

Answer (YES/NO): NO